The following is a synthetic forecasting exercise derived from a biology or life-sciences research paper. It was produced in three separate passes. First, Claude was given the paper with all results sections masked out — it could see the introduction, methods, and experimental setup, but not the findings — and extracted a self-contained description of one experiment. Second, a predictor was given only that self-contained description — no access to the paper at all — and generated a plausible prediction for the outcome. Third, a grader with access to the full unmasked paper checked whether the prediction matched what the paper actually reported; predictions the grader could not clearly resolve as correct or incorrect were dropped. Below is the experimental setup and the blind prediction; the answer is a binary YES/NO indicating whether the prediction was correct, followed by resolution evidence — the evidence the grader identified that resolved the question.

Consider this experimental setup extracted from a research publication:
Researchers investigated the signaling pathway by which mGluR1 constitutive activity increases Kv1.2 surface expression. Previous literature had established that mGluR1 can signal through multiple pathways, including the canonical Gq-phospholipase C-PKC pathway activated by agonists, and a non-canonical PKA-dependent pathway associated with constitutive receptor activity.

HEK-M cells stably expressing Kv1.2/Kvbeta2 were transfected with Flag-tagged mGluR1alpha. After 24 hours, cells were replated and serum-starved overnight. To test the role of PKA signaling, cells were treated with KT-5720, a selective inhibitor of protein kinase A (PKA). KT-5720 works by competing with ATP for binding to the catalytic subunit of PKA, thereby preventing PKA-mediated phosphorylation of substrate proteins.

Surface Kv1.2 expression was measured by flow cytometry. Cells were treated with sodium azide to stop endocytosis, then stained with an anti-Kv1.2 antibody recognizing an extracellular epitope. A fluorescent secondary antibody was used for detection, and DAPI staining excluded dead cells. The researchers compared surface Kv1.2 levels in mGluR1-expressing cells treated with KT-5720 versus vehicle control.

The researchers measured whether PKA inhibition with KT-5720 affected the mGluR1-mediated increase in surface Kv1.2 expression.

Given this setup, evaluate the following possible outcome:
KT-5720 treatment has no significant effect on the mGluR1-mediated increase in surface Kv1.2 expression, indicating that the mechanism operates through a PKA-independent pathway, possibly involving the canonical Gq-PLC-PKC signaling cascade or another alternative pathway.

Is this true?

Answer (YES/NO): NO